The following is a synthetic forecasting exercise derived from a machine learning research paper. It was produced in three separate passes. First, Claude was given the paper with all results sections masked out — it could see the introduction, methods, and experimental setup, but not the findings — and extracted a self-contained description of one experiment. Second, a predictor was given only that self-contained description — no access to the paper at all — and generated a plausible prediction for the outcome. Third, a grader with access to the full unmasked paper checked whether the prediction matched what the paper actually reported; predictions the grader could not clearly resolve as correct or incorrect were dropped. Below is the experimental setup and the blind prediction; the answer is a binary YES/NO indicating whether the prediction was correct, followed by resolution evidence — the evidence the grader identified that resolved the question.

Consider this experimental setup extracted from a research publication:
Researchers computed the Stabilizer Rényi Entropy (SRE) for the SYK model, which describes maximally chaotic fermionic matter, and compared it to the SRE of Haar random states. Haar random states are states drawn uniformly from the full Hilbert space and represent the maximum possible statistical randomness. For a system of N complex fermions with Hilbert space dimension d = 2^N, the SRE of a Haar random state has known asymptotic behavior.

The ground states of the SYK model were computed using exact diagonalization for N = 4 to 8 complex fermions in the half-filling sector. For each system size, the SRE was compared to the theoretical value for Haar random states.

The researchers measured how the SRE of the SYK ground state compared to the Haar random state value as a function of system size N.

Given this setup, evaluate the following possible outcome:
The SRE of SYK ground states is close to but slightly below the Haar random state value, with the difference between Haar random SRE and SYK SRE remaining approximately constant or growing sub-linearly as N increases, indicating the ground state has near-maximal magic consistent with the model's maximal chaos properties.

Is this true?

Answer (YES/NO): NO